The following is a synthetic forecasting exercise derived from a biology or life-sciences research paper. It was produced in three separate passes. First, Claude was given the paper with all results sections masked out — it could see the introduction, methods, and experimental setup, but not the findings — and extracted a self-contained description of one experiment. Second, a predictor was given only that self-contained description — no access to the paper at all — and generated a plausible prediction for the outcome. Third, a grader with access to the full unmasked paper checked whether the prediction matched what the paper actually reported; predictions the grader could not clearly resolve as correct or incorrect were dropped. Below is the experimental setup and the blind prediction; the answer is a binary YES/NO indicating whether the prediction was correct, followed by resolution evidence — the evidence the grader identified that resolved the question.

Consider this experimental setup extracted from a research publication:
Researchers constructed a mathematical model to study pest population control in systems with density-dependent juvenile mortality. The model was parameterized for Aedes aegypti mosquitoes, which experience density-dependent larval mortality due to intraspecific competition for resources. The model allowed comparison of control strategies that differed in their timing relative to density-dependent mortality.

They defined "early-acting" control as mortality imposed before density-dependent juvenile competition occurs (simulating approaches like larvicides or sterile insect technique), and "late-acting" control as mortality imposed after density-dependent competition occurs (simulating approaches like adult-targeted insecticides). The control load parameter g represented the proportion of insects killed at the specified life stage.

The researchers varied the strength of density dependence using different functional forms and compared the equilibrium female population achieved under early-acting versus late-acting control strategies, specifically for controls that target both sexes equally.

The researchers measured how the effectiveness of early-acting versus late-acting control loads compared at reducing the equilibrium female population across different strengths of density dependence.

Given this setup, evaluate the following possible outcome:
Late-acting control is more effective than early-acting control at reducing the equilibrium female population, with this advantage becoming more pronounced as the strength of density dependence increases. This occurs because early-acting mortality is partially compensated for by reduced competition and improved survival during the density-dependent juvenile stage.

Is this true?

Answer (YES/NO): YES